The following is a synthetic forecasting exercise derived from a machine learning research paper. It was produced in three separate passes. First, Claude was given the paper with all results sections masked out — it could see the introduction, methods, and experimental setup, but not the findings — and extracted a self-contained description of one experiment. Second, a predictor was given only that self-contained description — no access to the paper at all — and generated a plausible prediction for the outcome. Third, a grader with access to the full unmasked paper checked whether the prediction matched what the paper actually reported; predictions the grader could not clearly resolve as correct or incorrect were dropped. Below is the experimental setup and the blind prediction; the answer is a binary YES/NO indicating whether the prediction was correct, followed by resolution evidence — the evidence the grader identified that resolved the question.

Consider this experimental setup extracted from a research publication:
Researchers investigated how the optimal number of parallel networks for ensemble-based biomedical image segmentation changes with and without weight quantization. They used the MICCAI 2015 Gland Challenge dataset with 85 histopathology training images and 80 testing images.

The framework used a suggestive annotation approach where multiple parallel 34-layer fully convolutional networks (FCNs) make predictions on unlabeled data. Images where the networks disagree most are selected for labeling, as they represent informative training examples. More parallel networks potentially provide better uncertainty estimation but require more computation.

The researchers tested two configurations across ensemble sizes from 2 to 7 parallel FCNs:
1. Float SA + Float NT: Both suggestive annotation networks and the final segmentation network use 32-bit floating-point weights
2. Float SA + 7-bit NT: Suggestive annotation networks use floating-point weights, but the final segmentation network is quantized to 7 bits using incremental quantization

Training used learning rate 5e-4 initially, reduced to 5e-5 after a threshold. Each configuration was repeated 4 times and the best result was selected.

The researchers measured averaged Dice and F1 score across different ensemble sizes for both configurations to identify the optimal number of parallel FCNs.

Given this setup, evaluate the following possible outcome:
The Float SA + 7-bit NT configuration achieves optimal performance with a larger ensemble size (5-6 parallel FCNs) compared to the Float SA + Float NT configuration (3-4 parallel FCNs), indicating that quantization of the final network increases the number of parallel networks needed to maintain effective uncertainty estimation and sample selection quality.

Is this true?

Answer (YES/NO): NO